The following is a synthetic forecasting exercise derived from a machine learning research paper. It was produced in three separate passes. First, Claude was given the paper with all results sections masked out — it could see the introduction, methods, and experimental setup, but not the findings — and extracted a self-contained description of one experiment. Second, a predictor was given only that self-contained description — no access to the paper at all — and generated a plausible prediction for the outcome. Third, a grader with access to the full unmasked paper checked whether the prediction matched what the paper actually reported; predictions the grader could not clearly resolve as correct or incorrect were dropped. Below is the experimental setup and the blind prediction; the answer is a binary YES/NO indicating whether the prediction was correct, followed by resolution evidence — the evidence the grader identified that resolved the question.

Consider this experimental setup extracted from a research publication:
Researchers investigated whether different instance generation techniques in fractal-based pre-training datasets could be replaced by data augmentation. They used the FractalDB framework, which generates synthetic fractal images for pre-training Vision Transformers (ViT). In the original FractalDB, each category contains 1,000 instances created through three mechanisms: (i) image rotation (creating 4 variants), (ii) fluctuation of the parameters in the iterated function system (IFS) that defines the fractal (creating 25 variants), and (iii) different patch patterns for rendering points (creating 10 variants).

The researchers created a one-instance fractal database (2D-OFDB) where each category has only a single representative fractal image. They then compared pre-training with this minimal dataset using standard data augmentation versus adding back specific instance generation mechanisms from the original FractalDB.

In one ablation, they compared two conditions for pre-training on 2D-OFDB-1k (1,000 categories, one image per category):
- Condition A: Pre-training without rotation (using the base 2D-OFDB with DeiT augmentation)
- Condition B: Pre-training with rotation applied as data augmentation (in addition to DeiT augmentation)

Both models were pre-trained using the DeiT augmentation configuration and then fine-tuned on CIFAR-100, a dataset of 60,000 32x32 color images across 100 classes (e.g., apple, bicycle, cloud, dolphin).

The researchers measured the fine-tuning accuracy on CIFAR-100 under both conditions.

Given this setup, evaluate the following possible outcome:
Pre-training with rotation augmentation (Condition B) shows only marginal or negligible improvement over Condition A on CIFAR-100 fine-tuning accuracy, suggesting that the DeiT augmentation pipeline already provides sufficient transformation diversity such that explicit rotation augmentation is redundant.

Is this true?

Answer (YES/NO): YES